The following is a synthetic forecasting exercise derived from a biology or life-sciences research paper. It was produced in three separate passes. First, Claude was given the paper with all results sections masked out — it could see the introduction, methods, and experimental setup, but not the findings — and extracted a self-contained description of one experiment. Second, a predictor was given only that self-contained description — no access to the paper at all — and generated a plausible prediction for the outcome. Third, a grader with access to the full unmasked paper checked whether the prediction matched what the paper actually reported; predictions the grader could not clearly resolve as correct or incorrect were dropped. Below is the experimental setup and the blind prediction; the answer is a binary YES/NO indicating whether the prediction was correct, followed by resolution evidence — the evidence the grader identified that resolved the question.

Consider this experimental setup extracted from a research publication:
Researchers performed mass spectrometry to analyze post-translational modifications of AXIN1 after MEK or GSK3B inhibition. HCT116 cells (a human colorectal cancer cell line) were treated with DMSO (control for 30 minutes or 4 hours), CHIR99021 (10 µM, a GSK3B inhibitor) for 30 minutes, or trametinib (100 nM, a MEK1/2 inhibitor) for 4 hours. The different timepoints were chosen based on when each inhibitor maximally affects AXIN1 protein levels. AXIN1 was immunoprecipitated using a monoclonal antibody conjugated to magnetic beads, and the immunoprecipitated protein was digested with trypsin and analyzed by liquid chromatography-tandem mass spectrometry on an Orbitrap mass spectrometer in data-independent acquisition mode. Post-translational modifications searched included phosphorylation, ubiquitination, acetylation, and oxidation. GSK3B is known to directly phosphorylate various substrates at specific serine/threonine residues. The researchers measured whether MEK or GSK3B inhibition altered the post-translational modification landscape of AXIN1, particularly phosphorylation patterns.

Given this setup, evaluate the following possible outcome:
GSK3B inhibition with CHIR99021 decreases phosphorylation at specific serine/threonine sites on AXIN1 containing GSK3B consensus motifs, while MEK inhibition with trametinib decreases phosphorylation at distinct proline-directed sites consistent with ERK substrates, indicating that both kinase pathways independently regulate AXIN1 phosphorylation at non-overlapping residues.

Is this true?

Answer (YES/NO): NO